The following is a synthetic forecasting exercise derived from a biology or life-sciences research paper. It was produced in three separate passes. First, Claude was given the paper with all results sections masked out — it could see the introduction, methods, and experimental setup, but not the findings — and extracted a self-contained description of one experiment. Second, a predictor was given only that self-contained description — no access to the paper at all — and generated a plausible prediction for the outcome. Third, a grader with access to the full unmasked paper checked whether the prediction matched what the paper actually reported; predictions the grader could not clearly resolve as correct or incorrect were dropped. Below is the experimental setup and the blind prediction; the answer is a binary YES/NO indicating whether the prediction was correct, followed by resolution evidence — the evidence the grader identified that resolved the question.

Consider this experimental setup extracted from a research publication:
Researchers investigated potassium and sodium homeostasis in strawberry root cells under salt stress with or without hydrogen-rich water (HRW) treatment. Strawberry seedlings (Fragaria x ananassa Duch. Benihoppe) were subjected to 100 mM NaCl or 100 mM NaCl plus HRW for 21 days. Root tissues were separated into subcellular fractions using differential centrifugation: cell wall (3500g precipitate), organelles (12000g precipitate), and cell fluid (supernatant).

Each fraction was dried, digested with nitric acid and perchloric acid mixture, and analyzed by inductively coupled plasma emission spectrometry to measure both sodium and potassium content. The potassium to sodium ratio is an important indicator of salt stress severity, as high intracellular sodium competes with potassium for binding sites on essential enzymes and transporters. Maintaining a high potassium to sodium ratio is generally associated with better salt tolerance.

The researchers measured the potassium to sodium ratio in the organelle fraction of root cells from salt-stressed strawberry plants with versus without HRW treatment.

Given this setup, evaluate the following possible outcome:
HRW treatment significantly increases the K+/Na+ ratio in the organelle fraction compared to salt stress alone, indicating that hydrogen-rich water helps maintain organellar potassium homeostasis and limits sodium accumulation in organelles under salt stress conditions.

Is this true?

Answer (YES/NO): YES